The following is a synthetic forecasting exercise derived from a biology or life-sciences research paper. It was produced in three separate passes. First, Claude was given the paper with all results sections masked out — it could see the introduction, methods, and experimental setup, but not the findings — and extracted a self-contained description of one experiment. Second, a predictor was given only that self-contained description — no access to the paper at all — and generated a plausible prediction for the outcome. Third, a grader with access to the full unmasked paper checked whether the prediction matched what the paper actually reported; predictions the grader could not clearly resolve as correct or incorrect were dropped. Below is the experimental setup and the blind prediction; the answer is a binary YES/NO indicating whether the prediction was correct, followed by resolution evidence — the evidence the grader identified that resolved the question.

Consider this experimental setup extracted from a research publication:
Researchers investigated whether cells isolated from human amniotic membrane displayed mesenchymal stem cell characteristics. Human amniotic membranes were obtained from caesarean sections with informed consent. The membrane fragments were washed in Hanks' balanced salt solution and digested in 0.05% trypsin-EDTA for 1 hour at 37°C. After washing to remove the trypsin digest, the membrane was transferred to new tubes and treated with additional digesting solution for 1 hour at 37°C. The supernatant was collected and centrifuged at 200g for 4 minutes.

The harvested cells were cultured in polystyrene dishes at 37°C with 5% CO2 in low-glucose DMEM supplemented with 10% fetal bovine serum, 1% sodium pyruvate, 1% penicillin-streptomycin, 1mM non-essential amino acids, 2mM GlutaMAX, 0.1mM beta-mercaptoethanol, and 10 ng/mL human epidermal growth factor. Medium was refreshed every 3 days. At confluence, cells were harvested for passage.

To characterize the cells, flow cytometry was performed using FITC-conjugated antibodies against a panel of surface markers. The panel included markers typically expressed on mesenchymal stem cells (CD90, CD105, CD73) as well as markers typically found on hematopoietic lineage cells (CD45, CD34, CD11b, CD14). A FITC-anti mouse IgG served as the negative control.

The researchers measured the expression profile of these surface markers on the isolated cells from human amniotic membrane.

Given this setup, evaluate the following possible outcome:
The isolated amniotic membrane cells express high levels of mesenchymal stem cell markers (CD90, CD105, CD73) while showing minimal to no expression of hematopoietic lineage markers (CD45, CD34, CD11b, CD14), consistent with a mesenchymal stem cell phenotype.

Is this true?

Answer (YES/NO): YES